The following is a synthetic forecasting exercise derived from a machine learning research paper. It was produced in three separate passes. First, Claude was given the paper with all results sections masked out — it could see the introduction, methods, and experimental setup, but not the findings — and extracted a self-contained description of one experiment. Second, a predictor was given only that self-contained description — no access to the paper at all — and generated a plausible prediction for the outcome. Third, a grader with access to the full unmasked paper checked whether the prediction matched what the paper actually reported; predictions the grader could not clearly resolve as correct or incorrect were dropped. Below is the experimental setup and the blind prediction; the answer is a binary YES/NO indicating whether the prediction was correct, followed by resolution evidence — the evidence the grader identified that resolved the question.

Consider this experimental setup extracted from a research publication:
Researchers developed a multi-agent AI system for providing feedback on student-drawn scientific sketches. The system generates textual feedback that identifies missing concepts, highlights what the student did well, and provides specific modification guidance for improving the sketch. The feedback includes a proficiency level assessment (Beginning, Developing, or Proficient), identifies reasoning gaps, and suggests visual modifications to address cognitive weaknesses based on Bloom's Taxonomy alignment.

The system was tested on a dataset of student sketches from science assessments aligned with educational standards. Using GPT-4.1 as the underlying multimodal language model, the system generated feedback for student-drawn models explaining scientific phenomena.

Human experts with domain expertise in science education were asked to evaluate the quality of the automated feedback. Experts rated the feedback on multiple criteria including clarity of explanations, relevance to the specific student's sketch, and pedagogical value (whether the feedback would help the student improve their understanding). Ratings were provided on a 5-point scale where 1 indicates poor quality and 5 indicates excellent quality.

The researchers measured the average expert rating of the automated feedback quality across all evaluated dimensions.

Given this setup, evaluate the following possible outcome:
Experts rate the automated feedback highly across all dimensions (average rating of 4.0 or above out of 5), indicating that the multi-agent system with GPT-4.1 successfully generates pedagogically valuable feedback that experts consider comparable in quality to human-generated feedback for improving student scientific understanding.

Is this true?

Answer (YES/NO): NO